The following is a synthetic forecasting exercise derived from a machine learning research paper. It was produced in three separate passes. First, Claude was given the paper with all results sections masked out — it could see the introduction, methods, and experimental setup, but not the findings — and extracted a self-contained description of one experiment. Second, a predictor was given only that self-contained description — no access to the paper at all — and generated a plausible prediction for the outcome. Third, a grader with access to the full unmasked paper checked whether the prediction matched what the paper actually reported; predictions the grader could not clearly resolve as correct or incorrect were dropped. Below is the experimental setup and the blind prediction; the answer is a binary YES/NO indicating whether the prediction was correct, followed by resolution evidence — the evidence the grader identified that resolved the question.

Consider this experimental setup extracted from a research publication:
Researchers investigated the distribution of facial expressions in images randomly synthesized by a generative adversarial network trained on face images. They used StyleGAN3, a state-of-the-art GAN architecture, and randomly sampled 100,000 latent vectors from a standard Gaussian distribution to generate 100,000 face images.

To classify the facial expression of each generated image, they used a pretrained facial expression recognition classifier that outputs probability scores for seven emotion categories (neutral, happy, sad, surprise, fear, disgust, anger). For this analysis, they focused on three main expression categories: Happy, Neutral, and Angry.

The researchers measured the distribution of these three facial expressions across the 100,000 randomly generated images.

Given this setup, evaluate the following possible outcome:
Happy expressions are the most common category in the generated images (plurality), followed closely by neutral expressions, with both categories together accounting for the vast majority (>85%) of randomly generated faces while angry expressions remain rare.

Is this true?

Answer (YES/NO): NO